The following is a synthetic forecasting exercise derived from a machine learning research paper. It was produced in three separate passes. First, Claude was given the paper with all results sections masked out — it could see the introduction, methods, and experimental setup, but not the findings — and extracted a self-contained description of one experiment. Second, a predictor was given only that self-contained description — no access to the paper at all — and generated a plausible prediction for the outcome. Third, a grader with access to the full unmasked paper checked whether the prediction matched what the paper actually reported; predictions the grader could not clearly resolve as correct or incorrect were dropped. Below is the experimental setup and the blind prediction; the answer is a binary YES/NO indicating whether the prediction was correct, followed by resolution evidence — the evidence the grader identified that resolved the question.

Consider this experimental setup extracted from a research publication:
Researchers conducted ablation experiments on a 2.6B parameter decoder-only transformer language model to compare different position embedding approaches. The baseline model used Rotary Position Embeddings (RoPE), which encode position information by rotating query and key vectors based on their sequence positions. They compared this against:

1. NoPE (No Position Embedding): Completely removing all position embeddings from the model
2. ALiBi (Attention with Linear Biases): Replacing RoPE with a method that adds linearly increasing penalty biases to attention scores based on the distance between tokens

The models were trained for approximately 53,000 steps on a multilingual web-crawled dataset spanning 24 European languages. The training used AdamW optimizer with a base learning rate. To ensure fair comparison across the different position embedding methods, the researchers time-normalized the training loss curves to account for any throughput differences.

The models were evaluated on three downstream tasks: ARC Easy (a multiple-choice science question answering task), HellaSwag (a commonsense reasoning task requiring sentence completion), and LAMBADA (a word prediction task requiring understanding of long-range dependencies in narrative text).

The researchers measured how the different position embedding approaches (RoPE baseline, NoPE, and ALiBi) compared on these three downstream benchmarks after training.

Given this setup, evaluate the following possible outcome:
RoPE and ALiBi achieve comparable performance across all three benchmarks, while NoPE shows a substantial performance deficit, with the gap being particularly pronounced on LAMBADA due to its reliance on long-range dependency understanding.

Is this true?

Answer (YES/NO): NO